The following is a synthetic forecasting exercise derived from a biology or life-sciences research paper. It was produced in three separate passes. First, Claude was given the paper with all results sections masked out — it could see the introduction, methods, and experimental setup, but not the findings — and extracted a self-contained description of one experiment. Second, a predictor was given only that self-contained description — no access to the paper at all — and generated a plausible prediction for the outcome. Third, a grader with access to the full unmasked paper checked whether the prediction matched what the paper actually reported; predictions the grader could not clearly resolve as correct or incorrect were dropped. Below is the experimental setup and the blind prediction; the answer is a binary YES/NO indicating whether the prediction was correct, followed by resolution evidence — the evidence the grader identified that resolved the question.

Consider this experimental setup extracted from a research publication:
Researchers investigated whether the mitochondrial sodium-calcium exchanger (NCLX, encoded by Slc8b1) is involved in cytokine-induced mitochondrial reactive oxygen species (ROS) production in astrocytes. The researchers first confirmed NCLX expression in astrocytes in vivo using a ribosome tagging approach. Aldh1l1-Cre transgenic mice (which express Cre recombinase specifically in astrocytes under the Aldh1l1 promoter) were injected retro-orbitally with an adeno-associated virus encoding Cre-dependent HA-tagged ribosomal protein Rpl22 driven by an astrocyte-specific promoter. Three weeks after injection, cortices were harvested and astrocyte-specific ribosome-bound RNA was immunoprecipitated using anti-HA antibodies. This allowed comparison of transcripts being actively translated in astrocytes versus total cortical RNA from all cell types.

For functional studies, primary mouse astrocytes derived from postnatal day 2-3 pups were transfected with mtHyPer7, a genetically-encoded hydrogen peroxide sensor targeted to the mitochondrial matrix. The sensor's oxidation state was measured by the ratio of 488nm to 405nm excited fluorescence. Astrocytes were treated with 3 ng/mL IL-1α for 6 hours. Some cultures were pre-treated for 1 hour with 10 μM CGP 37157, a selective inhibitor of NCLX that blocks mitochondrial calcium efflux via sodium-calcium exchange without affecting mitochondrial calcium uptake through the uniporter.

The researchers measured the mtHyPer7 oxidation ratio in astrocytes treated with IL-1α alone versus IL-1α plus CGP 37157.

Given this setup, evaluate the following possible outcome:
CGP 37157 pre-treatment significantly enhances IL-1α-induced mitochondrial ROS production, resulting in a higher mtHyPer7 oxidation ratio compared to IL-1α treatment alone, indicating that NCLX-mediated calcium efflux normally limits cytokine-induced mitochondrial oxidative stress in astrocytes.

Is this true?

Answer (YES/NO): NO